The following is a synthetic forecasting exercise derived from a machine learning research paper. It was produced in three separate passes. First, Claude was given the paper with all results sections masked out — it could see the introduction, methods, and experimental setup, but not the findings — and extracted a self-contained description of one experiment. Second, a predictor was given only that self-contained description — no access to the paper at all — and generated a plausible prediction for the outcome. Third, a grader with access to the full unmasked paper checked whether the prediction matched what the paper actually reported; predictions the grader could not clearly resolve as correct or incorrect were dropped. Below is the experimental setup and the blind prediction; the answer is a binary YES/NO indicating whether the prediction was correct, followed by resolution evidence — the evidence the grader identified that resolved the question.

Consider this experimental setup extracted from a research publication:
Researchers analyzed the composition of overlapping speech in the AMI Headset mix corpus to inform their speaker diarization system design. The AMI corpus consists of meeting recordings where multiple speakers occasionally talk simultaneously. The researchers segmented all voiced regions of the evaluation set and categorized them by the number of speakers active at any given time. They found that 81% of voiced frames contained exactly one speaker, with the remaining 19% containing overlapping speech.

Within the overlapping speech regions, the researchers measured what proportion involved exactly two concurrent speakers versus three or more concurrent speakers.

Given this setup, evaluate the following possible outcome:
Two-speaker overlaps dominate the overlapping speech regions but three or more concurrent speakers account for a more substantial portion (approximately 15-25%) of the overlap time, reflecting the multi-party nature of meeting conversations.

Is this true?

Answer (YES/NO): YES